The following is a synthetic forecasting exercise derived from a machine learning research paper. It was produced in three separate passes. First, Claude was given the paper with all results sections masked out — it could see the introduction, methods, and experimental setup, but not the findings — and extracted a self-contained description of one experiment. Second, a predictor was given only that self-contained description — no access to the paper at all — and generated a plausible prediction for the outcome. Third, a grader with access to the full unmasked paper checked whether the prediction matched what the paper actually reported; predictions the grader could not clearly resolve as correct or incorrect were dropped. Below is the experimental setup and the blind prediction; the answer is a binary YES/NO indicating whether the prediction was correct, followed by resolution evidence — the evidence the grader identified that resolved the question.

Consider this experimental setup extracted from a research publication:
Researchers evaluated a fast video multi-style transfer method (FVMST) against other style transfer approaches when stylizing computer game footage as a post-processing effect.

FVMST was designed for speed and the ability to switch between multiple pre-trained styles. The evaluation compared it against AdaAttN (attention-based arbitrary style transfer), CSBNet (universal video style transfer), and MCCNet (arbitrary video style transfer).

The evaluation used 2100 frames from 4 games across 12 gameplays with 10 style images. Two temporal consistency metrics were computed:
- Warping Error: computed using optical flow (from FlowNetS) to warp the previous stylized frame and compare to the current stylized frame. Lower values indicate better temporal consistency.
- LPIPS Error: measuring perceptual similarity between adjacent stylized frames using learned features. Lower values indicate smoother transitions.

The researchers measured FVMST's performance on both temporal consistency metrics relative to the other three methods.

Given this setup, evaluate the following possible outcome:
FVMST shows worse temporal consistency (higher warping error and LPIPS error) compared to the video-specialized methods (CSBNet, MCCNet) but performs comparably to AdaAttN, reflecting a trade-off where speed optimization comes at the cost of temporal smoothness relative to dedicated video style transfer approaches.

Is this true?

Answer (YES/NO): NO